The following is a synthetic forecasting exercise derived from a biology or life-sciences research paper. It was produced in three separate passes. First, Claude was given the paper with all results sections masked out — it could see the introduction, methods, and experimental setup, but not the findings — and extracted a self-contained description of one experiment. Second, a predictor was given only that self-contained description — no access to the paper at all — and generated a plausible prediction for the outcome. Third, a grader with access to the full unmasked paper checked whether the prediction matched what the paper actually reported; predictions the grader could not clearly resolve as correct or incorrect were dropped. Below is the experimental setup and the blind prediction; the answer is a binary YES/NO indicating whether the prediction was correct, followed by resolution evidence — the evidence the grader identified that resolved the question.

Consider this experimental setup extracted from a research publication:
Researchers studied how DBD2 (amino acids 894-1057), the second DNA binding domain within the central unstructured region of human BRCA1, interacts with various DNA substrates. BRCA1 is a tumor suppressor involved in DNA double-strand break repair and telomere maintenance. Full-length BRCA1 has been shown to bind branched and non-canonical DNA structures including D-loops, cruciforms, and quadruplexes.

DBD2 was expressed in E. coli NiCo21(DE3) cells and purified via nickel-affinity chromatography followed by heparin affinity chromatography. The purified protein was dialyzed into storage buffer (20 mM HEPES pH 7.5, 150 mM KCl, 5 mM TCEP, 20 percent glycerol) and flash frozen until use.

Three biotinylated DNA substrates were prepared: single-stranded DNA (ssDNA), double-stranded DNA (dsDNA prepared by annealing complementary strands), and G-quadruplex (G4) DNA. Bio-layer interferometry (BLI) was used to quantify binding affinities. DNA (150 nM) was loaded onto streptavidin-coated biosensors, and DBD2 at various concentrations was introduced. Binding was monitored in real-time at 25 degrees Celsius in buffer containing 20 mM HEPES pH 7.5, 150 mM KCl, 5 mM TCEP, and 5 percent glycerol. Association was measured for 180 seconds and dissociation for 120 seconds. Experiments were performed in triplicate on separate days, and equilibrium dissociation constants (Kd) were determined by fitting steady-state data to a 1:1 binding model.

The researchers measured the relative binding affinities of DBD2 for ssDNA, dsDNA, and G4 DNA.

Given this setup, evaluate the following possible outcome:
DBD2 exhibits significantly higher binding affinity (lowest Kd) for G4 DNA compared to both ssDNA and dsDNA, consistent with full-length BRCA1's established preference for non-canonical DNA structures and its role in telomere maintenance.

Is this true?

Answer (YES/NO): YES